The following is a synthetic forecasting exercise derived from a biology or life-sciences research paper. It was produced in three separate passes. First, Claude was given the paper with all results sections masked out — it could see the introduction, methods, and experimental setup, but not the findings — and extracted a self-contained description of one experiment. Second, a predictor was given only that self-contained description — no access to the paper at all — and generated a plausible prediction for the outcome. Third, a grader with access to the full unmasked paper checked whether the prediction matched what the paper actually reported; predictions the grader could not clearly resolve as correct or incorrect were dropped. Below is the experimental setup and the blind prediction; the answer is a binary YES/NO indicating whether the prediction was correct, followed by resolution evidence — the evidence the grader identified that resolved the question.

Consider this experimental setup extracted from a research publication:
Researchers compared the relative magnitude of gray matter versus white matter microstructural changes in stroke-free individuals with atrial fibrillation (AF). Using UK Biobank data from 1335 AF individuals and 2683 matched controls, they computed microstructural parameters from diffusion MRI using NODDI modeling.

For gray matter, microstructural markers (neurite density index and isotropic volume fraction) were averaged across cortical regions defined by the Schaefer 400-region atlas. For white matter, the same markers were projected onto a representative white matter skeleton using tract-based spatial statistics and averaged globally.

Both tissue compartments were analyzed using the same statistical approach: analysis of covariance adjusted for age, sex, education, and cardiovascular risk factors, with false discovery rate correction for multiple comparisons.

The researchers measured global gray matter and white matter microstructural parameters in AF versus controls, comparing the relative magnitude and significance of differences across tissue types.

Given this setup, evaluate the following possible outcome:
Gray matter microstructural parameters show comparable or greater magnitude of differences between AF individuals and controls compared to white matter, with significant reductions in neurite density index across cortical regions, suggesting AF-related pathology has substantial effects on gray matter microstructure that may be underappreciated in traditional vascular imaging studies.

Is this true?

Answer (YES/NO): NO